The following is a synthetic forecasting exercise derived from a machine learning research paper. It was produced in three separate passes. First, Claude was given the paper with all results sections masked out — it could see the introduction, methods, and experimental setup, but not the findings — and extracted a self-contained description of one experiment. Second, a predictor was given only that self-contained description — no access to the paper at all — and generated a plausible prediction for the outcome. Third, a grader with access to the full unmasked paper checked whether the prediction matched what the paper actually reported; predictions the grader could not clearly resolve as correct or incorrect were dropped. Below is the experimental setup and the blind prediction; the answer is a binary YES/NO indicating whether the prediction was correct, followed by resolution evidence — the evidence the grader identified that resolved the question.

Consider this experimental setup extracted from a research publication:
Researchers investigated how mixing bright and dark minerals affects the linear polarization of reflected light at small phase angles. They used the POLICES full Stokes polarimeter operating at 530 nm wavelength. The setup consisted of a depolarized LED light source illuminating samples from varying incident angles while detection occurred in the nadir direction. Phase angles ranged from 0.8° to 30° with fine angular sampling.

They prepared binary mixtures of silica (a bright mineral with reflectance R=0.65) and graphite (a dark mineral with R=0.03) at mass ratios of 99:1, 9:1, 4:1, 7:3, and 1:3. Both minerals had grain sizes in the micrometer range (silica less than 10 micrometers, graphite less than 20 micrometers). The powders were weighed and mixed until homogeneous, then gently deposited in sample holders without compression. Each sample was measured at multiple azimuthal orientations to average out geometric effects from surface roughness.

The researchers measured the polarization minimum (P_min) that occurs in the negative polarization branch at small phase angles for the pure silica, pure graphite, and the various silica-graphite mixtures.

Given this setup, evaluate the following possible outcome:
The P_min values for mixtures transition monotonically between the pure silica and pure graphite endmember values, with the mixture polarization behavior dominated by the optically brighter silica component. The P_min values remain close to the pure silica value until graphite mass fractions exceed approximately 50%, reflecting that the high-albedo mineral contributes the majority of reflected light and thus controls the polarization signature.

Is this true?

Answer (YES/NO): NO